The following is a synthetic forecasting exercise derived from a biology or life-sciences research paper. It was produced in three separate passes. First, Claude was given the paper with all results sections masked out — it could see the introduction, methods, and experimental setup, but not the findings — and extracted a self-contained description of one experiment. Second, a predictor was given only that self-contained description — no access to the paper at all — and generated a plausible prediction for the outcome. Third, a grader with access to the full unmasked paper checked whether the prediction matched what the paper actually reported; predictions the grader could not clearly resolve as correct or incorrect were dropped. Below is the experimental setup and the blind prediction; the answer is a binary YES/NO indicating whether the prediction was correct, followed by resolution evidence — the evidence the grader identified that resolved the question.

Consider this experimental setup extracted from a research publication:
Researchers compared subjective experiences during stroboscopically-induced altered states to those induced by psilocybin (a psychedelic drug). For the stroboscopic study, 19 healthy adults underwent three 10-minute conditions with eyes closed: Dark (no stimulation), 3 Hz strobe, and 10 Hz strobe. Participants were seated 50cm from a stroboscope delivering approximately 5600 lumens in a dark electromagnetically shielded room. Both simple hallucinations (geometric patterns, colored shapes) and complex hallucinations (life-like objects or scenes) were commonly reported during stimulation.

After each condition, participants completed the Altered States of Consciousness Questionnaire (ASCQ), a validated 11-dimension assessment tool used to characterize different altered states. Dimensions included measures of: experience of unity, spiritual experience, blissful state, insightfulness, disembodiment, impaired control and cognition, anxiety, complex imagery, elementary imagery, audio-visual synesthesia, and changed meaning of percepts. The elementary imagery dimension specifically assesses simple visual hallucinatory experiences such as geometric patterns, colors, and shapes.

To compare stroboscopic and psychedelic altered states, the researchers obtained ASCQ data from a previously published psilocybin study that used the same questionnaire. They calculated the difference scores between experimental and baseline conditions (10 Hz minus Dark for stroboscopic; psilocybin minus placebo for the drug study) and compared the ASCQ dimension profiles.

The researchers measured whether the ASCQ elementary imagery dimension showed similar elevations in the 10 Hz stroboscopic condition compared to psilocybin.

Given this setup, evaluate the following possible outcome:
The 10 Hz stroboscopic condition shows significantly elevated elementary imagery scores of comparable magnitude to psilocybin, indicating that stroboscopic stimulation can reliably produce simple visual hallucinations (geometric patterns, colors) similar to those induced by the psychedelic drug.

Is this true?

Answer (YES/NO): YES